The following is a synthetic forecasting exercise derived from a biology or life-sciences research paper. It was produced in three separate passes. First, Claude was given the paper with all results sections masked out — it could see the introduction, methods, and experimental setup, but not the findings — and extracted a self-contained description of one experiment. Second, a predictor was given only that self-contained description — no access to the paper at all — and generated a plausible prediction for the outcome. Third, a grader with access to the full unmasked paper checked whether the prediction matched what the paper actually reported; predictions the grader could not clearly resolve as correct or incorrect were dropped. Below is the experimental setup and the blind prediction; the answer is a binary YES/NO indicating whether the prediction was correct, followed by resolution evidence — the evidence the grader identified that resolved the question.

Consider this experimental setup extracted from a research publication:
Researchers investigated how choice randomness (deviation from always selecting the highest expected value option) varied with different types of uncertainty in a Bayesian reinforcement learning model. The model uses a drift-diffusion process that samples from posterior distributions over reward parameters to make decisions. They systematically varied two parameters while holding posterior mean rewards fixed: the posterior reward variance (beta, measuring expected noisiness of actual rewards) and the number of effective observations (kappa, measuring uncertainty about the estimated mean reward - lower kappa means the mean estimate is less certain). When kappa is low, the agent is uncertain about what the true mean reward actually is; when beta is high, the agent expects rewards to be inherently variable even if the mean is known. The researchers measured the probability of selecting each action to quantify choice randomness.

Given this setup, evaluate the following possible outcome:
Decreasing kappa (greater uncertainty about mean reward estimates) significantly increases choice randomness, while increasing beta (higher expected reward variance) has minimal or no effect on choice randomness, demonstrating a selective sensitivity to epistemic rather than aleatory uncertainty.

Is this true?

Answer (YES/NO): NO